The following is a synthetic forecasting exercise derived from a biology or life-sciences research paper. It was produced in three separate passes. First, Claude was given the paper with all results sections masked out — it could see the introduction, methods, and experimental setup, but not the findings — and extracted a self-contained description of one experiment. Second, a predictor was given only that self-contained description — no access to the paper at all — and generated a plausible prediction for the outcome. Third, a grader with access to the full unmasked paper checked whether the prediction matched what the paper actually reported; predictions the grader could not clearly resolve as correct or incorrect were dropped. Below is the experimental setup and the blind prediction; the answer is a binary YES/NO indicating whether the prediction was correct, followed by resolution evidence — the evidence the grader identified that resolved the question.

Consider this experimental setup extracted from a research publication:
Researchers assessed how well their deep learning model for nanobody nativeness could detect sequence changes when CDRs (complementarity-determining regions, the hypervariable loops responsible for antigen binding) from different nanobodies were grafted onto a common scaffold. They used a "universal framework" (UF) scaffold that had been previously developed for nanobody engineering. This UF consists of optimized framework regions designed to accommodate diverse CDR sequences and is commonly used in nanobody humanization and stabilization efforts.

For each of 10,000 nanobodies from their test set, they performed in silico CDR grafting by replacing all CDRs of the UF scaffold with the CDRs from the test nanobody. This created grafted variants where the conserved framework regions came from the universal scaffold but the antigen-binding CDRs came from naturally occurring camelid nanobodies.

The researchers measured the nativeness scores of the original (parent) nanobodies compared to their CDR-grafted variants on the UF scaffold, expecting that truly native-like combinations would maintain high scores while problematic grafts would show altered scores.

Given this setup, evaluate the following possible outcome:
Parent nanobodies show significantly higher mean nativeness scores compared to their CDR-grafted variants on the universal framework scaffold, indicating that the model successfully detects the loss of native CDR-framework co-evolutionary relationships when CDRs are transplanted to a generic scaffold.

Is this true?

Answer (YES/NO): YES